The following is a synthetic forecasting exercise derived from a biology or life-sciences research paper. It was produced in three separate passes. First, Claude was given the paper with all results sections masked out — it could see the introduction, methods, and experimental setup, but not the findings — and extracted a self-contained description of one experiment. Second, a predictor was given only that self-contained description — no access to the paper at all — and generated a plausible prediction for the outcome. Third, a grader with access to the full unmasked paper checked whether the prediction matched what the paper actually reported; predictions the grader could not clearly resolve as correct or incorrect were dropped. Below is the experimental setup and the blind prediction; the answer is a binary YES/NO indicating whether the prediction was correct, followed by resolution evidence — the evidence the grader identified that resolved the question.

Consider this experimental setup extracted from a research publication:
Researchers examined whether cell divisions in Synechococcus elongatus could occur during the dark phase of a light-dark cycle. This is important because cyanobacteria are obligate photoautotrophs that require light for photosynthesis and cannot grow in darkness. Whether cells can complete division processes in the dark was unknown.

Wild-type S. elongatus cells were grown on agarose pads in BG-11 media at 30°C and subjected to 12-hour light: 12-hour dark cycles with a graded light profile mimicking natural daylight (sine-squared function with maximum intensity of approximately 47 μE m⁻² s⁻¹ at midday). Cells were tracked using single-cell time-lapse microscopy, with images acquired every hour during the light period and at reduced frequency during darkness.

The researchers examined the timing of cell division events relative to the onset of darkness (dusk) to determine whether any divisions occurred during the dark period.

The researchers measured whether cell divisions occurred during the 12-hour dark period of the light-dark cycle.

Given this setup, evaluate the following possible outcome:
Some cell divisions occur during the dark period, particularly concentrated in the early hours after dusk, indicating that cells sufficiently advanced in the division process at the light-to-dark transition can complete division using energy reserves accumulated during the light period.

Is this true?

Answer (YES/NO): NO